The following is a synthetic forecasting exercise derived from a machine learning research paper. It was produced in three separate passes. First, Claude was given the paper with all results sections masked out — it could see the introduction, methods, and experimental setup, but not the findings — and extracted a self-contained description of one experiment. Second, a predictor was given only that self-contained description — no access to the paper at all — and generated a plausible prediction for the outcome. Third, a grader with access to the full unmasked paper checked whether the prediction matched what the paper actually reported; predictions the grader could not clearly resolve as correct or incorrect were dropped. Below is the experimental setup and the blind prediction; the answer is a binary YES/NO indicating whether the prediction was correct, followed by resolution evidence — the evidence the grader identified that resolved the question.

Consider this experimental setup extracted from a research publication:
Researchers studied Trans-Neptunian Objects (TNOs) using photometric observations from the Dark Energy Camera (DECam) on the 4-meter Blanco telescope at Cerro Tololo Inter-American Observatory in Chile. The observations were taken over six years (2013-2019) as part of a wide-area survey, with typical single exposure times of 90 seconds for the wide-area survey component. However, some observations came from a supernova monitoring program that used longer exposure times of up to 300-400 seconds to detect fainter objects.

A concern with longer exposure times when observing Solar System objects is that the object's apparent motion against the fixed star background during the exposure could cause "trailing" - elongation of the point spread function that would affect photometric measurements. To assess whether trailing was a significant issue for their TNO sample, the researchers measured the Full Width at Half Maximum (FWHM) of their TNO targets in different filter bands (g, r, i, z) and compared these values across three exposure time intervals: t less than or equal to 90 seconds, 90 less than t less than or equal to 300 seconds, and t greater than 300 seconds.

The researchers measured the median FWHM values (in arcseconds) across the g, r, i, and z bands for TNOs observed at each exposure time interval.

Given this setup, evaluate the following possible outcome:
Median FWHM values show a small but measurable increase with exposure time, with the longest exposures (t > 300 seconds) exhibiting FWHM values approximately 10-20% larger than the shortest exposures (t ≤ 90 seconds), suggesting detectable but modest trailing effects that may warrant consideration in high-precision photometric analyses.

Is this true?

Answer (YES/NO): NO